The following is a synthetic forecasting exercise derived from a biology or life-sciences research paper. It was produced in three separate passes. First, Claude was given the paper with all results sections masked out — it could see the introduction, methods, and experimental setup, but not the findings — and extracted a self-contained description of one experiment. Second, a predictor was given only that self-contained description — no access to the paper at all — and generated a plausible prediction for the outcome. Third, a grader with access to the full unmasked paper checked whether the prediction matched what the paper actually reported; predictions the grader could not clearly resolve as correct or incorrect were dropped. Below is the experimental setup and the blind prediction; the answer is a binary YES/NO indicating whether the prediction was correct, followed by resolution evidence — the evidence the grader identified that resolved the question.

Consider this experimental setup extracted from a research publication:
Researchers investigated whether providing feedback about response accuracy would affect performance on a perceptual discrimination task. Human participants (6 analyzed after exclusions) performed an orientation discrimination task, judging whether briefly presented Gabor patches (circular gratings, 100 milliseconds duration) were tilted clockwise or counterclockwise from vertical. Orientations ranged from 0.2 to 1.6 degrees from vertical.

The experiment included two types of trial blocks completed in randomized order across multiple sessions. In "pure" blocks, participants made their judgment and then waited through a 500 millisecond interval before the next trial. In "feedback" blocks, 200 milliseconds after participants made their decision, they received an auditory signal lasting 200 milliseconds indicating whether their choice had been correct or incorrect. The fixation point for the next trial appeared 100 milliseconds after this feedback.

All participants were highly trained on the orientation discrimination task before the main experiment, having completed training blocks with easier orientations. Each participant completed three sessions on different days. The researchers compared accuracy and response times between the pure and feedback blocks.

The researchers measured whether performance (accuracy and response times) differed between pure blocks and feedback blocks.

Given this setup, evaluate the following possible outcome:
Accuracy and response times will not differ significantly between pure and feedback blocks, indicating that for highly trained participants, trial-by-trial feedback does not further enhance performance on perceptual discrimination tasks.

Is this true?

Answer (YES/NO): YES